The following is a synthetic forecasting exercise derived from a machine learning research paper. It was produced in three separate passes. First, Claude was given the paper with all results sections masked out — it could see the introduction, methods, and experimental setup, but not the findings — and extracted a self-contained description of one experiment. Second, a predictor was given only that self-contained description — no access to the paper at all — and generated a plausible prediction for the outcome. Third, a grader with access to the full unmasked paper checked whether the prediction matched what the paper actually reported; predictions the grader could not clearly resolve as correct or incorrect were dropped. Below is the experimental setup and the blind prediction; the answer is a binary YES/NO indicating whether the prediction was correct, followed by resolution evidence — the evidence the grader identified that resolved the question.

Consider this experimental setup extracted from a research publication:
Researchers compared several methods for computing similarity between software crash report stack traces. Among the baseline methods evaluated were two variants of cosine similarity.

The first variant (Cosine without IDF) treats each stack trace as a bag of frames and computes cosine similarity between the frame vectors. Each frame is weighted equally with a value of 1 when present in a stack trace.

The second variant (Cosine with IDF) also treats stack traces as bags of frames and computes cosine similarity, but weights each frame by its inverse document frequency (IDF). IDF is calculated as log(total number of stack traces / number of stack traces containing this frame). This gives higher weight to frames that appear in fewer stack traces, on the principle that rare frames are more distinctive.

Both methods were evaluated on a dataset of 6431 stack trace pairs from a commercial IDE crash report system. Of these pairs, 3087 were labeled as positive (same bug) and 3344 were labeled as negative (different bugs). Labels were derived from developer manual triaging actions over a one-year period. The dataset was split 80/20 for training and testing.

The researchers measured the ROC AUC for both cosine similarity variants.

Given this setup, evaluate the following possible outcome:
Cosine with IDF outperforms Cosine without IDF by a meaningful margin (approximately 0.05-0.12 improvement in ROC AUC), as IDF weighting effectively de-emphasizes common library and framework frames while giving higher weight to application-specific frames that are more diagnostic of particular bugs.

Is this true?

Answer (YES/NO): YES